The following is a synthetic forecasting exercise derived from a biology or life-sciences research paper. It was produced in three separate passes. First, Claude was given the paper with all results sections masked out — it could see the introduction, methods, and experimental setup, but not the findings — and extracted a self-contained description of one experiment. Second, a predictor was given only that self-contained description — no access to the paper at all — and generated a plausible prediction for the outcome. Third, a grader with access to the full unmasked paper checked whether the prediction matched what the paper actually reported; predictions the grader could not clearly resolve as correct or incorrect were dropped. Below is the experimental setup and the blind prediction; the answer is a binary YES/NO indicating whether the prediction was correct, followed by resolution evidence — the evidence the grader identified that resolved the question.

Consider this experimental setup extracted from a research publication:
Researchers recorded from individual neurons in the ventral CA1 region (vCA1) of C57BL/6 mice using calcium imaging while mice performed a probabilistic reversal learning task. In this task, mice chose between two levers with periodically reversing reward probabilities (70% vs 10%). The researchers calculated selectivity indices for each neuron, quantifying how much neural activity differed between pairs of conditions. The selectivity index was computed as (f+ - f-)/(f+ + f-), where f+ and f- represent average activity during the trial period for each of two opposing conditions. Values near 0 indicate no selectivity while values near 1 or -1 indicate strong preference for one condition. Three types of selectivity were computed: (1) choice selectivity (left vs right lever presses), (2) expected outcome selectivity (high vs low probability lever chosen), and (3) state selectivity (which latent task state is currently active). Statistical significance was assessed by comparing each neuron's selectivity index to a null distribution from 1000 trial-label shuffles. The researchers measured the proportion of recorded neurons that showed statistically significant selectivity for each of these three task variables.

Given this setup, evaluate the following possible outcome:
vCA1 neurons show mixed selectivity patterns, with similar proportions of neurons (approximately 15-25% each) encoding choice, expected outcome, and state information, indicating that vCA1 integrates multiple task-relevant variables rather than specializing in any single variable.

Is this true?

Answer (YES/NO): NO